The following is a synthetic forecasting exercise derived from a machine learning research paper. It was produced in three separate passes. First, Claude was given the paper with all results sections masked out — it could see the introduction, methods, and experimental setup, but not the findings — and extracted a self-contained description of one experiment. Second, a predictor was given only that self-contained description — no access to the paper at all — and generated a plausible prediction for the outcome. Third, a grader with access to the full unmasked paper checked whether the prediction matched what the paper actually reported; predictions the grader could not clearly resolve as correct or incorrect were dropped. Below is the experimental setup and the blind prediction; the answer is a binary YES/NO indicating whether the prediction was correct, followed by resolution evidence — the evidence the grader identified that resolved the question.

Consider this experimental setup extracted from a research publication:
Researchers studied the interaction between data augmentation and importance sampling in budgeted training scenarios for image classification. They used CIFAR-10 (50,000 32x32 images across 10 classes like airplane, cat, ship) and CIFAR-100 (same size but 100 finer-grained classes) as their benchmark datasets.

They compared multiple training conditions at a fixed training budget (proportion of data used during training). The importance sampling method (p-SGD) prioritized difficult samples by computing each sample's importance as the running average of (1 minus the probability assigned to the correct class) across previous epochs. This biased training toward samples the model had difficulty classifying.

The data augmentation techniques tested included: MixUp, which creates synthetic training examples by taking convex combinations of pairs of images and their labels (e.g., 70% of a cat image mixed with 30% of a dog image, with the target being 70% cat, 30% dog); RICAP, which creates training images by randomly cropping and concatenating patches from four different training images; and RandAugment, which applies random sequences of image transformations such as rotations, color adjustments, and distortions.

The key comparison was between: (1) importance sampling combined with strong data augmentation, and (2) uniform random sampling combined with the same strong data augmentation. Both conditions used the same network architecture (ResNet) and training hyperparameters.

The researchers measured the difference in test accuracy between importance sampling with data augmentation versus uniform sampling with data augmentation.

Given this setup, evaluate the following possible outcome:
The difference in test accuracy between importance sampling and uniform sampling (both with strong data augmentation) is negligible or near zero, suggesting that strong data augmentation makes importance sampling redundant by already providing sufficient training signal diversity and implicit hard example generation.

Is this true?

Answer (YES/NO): YES